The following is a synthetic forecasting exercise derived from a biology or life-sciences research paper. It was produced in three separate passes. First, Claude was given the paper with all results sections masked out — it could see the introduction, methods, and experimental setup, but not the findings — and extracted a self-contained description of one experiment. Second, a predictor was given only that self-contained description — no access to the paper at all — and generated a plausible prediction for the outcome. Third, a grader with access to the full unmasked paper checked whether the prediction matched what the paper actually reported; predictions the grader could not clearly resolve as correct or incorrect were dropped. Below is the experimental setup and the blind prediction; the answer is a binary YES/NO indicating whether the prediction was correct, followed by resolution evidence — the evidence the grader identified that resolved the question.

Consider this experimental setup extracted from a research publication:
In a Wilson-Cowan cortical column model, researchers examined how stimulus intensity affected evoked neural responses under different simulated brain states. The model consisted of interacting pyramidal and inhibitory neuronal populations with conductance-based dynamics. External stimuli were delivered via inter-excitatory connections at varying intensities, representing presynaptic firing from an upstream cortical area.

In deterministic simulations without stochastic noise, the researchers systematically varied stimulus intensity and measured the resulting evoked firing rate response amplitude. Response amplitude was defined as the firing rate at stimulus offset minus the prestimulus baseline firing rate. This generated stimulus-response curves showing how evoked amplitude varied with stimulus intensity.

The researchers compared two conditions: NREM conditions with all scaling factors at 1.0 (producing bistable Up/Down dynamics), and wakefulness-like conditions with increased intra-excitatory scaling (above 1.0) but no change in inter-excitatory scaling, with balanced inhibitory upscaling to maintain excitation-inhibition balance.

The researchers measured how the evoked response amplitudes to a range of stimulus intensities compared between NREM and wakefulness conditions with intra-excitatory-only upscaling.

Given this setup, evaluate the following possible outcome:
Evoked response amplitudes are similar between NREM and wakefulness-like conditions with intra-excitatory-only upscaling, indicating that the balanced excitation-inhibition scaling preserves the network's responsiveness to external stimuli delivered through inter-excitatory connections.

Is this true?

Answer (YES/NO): NO